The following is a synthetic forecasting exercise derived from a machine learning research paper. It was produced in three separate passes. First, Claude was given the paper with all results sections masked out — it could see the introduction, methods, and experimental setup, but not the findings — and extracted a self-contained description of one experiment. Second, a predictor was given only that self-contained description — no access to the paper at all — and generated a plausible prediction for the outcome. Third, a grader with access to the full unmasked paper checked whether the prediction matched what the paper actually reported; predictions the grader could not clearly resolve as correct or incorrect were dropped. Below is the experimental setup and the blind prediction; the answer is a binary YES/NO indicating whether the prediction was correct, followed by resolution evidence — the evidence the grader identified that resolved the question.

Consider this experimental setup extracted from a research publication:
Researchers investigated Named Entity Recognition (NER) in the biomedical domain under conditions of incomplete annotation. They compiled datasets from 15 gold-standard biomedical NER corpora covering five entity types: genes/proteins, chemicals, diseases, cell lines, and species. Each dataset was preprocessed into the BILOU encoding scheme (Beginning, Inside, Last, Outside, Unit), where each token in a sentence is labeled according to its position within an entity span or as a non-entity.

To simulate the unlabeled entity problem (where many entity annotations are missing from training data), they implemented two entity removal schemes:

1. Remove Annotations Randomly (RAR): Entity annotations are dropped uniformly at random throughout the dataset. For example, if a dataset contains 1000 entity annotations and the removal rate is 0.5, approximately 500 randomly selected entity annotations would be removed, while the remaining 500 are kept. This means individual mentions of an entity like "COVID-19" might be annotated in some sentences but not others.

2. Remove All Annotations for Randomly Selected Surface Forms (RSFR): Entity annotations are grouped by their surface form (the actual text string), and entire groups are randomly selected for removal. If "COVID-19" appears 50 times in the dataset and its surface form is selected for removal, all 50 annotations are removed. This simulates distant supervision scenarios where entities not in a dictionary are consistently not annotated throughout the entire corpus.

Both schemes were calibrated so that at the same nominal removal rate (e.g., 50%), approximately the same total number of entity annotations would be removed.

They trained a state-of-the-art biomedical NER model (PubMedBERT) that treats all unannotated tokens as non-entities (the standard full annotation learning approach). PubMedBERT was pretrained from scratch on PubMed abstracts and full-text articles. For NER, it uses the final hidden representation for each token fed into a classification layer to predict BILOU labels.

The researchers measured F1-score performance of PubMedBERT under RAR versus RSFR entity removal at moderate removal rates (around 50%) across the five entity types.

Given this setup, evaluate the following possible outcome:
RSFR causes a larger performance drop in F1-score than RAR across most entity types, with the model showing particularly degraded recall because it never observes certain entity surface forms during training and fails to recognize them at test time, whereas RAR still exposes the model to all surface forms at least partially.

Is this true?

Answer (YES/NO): YES